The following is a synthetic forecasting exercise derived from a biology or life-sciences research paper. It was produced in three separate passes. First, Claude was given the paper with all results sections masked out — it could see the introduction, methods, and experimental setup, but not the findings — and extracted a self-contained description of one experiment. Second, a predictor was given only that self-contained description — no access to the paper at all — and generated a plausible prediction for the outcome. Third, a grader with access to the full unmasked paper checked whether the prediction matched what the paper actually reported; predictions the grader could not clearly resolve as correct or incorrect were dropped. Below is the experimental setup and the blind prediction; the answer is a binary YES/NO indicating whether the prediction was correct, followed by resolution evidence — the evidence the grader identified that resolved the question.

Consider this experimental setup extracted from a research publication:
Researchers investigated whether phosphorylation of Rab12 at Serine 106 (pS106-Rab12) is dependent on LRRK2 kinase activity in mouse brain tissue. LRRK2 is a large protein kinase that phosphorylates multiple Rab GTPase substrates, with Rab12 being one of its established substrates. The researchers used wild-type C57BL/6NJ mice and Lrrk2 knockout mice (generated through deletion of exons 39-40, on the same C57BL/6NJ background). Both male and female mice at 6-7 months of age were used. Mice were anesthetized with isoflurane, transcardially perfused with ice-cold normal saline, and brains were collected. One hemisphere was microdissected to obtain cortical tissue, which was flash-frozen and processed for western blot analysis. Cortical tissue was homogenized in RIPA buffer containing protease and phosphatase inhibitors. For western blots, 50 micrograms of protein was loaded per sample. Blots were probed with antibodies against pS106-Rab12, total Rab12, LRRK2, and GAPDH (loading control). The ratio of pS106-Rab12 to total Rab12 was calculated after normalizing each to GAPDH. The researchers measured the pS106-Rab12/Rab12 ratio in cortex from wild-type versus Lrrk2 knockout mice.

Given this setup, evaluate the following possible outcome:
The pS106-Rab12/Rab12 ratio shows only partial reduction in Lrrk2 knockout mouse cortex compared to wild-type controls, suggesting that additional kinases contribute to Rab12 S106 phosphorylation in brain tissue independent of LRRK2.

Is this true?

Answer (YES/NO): NO